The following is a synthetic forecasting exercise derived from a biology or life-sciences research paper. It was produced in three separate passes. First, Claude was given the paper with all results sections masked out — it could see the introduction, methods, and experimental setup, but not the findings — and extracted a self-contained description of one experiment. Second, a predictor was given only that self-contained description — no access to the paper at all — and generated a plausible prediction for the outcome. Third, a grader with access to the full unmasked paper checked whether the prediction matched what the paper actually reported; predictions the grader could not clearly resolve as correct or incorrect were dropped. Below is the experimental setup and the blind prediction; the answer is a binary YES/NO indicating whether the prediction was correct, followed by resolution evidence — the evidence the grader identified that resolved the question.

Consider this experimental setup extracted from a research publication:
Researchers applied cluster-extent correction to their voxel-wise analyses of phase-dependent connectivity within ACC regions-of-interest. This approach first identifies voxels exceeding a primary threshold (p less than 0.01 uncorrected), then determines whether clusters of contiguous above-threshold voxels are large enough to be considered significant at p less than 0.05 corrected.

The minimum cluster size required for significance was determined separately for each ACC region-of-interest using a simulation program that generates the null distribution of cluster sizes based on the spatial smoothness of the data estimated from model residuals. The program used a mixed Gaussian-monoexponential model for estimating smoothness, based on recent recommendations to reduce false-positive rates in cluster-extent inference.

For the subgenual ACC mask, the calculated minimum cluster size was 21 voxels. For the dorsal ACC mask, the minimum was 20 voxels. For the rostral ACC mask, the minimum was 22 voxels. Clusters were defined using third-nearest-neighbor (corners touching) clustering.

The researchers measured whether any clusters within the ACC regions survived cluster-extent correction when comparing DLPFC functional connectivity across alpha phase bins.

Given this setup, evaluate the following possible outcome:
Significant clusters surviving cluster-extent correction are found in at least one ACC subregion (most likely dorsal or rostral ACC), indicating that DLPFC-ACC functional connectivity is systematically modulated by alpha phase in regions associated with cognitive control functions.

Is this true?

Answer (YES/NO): NO